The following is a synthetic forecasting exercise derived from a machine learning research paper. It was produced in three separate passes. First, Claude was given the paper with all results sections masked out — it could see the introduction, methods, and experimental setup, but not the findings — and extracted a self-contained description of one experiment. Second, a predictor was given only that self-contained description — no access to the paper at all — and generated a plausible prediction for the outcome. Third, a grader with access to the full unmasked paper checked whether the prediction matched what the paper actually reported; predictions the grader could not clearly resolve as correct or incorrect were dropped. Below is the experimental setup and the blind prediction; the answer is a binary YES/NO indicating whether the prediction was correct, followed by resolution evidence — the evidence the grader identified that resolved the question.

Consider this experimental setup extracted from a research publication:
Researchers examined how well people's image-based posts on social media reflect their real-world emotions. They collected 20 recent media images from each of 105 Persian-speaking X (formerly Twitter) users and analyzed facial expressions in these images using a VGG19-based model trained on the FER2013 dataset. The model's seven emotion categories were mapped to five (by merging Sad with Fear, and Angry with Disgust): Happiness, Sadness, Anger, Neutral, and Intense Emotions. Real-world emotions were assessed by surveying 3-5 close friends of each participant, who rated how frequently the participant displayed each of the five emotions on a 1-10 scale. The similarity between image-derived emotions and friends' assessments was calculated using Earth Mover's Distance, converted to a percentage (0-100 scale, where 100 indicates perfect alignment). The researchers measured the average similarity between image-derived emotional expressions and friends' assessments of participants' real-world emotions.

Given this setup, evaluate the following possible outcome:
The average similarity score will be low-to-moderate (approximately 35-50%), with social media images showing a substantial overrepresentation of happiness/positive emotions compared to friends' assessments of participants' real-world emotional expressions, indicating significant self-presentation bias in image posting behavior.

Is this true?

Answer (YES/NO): NO